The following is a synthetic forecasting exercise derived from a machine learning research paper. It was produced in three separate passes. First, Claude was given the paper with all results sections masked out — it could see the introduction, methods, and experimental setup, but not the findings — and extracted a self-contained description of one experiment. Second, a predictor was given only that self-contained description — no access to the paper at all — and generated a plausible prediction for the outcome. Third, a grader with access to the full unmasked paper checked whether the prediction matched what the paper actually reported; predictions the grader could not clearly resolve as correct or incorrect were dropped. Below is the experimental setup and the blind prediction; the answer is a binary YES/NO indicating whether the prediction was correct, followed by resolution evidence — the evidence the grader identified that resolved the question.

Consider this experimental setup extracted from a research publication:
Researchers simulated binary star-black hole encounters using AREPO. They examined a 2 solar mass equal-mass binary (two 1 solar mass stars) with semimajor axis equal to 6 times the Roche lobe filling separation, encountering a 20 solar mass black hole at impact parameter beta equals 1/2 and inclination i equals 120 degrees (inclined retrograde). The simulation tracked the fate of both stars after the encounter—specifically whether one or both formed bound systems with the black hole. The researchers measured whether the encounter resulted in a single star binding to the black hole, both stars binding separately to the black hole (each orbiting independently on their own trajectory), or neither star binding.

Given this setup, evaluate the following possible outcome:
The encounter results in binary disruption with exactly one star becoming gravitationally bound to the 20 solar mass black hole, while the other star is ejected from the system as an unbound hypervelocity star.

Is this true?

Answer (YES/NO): NO